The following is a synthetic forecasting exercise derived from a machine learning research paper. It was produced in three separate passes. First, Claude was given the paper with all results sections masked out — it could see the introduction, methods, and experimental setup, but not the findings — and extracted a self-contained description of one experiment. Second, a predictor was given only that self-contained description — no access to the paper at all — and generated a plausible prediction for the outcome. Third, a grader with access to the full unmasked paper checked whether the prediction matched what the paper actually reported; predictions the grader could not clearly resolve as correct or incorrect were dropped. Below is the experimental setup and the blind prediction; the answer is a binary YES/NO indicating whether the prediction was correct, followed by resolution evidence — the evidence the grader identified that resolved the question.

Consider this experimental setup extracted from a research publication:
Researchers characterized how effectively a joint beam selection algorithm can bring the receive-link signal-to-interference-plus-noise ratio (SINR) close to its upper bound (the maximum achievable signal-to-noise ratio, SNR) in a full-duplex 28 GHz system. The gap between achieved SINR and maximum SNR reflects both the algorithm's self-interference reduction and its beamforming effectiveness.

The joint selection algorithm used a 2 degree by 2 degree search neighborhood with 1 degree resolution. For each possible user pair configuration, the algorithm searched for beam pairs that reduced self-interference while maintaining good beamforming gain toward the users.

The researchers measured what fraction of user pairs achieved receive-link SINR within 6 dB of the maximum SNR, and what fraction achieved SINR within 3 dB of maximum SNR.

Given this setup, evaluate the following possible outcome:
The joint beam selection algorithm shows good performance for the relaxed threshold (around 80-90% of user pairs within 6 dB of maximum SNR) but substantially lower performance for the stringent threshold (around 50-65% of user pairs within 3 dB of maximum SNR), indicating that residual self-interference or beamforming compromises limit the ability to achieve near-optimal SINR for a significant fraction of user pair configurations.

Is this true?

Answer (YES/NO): NO